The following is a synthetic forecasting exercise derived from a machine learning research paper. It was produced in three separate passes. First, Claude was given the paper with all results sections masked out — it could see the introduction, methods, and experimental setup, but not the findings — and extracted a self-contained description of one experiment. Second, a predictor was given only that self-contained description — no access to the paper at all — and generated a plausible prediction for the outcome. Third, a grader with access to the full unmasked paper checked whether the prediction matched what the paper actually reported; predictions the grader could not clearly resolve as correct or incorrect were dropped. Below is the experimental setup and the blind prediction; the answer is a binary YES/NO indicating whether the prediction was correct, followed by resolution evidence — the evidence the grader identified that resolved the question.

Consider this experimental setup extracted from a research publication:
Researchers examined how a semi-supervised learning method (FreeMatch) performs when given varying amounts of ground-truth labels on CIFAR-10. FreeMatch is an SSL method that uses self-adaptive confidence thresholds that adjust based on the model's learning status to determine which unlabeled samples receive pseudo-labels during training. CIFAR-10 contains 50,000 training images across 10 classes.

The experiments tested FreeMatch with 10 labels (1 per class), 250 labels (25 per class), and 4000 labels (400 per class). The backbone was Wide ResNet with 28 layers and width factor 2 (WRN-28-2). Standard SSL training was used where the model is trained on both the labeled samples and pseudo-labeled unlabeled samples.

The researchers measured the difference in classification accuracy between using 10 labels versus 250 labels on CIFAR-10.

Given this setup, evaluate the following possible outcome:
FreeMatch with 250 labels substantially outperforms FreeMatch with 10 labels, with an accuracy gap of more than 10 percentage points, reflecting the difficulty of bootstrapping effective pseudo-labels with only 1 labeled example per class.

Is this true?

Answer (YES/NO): NO